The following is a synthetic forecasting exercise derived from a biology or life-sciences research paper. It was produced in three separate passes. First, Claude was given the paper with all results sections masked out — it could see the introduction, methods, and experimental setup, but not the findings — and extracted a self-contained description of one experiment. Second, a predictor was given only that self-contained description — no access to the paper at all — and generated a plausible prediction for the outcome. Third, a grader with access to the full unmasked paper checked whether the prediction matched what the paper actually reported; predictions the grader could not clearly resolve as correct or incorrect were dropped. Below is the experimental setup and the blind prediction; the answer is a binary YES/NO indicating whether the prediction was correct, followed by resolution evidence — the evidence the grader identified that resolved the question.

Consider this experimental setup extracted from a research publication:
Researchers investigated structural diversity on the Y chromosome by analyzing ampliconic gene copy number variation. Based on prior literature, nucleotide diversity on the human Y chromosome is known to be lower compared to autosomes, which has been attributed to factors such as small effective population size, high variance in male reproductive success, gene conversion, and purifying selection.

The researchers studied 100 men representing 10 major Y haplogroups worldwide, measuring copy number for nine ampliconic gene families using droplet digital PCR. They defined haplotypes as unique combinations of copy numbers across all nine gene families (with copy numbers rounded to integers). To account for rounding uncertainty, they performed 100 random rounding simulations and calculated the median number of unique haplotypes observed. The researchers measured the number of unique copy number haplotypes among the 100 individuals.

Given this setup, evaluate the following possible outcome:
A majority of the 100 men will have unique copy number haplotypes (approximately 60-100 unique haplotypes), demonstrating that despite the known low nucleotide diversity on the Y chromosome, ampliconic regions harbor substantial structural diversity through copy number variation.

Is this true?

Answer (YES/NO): YES